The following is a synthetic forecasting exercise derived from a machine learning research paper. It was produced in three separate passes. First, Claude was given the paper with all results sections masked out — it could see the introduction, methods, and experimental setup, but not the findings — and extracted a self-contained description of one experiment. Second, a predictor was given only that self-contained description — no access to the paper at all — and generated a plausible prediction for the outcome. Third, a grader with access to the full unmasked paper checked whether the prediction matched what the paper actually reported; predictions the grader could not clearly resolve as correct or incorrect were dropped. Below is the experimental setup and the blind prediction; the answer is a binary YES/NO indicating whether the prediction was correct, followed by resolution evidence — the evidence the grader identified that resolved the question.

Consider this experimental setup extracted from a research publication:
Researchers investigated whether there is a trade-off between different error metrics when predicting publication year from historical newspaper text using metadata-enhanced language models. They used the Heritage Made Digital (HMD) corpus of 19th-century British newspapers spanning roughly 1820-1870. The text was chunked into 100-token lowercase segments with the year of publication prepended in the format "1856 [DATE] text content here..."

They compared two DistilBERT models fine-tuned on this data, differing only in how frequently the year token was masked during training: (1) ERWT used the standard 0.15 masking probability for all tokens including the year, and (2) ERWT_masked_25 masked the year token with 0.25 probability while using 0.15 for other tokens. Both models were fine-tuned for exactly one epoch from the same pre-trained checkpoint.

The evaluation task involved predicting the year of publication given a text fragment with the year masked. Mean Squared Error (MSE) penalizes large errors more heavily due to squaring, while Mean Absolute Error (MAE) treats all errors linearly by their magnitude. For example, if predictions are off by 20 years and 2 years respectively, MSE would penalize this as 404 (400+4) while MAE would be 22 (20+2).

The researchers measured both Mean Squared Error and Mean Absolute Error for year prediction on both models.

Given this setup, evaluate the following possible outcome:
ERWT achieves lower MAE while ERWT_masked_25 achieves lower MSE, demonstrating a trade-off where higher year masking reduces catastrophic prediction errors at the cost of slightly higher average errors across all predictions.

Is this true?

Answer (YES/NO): NO